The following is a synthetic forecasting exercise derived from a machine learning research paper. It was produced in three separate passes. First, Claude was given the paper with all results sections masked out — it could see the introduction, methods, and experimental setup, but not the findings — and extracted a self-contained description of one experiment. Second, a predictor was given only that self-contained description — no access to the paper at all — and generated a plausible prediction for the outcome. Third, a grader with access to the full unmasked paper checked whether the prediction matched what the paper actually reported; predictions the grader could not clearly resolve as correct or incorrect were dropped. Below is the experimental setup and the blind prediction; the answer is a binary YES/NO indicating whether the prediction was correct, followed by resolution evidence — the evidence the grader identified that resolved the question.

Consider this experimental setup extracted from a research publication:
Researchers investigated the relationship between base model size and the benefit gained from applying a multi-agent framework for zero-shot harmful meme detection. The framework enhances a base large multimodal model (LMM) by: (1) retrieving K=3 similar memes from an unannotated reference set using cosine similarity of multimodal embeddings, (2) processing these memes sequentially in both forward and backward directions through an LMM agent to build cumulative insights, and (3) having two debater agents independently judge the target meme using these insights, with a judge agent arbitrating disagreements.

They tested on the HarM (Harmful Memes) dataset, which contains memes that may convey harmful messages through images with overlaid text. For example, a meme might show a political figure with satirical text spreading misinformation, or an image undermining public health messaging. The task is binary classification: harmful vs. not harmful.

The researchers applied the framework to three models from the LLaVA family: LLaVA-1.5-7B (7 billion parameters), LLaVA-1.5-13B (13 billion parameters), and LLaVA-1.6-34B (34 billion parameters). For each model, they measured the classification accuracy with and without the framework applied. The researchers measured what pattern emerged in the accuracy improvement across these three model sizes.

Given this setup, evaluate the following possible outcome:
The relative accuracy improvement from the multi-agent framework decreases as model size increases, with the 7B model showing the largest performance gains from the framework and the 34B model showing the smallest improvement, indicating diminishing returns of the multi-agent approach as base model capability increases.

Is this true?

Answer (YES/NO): NO